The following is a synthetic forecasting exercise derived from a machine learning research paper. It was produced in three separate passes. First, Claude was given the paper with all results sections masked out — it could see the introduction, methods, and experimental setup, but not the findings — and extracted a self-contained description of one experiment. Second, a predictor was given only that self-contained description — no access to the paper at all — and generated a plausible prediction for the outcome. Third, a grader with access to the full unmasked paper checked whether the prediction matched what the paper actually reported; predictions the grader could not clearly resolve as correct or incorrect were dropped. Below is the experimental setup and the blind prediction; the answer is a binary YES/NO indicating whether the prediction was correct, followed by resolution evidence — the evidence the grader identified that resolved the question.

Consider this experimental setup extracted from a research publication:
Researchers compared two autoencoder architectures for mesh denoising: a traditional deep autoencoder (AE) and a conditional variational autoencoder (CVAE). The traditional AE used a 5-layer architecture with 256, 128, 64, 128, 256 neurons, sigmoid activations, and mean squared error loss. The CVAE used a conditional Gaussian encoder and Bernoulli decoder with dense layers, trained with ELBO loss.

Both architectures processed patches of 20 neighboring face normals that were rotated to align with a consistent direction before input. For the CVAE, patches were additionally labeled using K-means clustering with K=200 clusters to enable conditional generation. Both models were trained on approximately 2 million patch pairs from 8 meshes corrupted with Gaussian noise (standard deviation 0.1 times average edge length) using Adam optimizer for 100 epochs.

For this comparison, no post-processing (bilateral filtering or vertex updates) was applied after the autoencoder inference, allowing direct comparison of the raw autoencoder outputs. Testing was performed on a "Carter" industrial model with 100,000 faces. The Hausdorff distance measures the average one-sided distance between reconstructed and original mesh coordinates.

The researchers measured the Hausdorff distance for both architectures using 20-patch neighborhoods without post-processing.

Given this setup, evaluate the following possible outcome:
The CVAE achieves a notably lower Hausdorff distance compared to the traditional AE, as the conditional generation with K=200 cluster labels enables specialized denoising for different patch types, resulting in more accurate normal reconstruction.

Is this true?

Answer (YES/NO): NO